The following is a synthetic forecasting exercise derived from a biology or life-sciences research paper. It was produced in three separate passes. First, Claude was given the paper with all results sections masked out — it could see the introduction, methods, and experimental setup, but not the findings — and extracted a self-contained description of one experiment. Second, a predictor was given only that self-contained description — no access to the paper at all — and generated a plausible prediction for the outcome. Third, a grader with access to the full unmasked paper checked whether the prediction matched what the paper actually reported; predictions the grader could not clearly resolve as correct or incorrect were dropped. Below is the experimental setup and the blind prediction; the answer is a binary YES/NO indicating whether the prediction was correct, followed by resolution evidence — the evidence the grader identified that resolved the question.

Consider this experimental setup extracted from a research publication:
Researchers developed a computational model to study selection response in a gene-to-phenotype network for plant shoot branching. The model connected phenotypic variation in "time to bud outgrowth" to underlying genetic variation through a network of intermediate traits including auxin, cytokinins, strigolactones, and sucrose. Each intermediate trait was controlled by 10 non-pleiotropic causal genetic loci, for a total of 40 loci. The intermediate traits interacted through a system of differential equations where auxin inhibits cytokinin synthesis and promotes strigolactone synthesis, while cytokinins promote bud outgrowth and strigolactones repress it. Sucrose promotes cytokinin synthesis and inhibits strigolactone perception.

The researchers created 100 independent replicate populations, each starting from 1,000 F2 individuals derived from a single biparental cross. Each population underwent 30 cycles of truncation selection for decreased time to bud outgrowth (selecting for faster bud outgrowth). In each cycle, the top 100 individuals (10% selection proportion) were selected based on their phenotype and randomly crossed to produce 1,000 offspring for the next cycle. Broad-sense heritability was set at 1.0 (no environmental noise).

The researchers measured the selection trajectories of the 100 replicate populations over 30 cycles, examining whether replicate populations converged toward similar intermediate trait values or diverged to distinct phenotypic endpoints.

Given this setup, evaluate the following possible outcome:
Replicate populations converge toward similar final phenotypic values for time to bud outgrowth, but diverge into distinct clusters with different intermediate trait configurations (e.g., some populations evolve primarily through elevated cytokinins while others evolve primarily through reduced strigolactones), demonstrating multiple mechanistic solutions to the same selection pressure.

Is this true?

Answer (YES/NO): YES